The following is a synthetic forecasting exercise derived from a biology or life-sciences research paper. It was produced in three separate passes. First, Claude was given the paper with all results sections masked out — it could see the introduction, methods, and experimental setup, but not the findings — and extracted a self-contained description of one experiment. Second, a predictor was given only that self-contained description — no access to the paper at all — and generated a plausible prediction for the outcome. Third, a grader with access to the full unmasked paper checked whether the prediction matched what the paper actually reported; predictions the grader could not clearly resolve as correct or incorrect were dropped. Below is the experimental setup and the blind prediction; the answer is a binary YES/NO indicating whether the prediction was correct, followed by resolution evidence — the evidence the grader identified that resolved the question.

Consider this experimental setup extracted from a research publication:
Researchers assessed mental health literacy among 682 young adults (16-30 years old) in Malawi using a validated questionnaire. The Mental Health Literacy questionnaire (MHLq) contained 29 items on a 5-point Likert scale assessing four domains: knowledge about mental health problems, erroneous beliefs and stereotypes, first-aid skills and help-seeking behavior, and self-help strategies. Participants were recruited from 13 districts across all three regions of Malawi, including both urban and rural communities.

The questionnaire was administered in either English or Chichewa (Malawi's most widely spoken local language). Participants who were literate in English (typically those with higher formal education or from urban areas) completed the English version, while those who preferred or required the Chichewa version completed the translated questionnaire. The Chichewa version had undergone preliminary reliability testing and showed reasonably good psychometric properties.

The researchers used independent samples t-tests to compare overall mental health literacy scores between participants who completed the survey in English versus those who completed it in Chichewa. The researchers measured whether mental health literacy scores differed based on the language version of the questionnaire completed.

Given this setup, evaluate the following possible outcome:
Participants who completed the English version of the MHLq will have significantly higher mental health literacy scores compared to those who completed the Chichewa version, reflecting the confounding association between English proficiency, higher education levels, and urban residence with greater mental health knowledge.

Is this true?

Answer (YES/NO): YES